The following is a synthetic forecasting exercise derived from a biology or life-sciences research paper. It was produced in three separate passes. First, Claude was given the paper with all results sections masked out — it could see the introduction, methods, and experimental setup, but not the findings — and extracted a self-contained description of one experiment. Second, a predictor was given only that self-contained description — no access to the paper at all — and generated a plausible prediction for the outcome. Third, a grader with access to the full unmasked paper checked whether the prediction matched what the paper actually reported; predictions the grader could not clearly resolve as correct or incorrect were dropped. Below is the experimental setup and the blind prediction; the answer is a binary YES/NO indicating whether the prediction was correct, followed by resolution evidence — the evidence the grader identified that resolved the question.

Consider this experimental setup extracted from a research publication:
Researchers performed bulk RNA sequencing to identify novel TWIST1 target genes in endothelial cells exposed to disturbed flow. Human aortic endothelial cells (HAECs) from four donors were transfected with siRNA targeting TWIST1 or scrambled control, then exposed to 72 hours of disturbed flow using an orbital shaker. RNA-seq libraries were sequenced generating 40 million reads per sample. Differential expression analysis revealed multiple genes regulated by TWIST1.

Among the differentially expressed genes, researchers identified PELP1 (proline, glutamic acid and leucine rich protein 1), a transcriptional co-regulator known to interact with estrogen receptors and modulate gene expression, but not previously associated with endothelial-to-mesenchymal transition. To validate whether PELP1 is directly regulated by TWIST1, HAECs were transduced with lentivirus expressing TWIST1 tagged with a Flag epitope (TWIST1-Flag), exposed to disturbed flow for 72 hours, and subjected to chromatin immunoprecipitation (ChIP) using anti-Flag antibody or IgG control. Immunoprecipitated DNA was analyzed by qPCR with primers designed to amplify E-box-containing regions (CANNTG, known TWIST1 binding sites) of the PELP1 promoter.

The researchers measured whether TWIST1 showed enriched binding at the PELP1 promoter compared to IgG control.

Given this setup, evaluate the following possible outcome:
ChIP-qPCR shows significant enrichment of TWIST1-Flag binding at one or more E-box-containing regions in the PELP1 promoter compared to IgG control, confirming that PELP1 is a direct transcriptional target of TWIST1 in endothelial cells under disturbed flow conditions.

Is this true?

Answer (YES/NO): YES